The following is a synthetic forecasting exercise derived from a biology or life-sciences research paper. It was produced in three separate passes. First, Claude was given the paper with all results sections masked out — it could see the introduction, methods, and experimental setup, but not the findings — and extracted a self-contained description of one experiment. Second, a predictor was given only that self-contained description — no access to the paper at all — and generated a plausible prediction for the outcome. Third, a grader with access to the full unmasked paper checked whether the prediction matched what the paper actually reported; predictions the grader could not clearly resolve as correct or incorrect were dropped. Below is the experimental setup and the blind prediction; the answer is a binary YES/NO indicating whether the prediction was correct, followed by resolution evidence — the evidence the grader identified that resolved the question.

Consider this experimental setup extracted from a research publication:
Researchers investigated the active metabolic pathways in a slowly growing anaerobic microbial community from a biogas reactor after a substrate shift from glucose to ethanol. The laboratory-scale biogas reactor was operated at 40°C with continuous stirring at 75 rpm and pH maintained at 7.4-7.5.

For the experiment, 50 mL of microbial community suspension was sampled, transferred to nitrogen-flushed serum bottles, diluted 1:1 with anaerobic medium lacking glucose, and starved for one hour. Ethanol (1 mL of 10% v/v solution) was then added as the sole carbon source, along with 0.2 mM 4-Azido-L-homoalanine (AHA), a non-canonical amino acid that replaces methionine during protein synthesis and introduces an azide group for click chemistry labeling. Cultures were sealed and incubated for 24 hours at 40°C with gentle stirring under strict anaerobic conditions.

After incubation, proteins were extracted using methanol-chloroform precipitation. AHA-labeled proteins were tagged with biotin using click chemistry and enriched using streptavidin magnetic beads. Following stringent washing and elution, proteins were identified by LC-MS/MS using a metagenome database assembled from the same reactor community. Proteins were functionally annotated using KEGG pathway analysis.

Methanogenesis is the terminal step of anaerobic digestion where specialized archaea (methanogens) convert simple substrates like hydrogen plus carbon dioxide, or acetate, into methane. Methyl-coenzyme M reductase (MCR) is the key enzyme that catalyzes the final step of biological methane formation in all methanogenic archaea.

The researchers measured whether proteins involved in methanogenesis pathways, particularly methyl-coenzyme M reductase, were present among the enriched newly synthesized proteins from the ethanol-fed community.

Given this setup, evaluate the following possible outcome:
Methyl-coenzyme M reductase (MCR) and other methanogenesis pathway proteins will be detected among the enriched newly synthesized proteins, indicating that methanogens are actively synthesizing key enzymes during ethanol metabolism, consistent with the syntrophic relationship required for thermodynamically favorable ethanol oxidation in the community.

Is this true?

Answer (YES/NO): YES